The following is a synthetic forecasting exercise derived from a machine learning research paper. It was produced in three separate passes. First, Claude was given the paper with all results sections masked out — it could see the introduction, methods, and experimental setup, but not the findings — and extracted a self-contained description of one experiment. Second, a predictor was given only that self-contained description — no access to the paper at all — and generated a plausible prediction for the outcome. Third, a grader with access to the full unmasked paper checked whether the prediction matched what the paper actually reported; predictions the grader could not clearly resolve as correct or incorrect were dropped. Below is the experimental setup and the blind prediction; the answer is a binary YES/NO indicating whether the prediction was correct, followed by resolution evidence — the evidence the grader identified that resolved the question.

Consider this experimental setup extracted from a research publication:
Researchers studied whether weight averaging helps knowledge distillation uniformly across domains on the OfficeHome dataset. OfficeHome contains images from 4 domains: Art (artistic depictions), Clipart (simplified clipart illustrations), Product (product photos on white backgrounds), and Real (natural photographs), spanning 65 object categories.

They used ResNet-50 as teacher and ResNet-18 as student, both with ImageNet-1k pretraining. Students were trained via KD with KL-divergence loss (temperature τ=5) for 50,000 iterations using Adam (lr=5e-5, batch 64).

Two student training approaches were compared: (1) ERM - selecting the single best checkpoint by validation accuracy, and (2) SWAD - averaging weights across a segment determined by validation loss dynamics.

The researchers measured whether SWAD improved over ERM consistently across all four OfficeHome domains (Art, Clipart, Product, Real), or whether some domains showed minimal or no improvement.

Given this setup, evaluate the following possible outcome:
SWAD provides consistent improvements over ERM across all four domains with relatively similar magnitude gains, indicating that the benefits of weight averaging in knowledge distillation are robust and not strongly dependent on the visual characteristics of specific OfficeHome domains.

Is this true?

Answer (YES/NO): NO